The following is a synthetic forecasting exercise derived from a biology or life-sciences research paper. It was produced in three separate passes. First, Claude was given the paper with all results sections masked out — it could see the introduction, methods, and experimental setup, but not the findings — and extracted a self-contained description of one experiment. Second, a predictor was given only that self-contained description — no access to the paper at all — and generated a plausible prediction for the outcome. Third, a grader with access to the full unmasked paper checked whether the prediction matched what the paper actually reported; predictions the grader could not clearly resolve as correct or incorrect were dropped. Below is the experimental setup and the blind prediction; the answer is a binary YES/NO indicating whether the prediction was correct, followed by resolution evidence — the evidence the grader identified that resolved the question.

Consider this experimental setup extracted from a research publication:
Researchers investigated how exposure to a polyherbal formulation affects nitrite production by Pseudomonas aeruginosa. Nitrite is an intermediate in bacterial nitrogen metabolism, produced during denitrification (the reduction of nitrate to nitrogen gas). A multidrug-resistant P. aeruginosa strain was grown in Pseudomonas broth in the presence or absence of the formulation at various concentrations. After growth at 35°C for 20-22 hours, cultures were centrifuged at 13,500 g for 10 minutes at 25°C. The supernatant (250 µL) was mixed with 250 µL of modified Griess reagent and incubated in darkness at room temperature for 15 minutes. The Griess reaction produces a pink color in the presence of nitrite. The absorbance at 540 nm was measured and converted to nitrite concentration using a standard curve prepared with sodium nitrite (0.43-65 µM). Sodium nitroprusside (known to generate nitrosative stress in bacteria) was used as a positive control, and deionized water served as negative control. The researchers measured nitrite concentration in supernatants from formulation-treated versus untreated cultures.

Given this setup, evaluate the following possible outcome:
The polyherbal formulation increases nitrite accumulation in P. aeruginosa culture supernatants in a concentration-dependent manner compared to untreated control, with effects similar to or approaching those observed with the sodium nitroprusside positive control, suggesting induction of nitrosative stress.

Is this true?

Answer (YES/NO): NO